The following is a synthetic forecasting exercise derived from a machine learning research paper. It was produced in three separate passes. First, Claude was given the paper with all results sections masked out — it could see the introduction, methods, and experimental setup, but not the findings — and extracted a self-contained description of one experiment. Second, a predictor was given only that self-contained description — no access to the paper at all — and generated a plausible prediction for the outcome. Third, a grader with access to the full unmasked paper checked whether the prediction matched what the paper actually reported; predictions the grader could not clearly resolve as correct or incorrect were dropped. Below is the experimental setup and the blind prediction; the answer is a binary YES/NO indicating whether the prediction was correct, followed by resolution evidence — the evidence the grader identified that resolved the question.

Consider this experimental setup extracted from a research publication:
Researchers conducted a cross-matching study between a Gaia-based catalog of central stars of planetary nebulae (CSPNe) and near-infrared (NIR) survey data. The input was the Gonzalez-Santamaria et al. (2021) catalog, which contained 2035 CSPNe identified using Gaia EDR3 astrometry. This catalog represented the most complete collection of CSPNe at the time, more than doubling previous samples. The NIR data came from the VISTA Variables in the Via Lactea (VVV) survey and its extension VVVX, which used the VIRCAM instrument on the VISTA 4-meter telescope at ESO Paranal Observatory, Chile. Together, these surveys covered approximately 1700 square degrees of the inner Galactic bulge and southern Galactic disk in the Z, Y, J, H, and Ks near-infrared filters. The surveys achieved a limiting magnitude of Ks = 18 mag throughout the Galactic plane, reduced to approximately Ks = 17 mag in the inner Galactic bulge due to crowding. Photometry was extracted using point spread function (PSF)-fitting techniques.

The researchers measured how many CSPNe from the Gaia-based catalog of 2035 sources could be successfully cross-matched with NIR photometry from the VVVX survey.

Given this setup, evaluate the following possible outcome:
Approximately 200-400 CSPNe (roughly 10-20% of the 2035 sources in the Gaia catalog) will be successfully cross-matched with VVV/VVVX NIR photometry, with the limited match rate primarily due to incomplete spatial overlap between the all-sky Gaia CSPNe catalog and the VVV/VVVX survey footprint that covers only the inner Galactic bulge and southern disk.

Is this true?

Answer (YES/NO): NO